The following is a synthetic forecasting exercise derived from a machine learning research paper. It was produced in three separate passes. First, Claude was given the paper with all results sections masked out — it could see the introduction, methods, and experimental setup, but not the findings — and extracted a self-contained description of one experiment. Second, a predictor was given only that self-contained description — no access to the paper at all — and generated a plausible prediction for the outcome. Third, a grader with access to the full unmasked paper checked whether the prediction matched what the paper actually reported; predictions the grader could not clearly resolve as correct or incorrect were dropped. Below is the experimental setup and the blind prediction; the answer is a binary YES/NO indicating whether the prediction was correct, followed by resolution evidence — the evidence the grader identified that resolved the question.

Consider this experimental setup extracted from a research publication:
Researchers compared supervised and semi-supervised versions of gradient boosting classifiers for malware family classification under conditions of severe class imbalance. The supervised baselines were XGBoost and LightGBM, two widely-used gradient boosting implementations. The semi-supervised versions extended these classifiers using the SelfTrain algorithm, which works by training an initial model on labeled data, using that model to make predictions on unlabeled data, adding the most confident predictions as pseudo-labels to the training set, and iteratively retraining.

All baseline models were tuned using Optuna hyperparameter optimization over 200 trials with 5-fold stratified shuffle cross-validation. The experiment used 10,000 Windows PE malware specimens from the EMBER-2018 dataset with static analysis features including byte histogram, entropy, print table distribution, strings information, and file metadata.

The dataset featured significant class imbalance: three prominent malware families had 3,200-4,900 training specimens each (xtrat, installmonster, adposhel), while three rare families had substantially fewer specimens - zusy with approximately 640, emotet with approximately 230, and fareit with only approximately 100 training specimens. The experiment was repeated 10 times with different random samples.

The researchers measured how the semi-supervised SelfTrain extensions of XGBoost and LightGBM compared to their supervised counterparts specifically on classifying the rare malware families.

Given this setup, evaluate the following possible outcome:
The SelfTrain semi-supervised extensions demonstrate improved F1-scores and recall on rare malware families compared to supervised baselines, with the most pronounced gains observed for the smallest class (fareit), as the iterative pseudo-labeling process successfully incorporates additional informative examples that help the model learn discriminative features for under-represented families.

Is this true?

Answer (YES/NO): NO